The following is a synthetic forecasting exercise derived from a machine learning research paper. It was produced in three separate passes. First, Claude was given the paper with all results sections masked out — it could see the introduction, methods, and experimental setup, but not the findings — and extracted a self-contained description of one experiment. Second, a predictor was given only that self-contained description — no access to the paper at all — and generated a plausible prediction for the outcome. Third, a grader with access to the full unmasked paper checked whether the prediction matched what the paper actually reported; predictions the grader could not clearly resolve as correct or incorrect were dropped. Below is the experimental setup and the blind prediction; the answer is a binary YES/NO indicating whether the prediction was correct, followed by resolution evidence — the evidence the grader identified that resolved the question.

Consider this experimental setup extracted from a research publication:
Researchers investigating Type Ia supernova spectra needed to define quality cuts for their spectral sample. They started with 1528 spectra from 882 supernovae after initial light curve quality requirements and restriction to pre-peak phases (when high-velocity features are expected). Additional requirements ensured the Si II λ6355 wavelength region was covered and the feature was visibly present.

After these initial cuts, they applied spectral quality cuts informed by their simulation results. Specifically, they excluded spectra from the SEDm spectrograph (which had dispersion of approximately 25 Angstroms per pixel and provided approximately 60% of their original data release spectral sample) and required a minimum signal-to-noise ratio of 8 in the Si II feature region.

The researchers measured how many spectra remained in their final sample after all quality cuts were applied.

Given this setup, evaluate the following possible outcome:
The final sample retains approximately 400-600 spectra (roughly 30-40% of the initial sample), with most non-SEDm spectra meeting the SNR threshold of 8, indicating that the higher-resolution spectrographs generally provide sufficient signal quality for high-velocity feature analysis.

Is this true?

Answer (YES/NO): NO